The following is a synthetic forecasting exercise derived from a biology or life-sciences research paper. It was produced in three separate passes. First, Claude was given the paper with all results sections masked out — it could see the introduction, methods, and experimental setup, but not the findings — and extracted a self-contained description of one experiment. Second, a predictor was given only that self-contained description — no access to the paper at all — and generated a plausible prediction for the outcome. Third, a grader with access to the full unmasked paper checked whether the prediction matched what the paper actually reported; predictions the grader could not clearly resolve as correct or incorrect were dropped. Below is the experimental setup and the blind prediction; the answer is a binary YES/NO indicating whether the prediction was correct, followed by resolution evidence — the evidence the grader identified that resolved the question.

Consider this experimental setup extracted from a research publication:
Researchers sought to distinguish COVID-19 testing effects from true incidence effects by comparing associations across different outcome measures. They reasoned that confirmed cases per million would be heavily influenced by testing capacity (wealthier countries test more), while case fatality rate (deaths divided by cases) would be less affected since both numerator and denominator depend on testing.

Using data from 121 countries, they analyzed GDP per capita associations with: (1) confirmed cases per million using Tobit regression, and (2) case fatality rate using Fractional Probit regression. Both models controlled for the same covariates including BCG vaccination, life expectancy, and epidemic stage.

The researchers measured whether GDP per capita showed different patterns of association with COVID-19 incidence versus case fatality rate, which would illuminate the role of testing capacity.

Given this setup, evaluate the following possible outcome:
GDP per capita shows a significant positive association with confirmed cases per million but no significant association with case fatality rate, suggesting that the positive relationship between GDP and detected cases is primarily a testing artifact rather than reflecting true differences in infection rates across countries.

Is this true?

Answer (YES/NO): YES